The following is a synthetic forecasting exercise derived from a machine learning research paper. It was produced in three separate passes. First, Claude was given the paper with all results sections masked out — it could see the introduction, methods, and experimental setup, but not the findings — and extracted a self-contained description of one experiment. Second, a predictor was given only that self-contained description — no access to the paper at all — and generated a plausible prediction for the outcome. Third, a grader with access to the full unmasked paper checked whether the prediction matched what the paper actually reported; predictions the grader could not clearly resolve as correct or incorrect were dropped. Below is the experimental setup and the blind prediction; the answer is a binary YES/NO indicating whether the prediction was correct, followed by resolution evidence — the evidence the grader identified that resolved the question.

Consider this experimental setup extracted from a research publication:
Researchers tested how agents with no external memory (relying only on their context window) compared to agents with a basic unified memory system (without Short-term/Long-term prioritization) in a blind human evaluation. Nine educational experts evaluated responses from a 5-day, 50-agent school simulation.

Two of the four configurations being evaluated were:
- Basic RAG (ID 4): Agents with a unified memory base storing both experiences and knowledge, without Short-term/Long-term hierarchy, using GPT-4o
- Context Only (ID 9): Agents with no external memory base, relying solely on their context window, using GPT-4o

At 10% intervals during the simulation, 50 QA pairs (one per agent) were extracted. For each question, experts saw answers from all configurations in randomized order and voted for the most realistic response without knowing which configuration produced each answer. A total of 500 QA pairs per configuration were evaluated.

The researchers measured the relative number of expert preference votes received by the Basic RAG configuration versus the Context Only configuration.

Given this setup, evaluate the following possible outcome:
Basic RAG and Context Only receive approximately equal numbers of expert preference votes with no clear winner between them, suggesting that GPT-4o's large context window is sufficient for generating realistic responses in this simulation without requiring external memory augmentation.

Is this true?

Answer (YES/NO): NO